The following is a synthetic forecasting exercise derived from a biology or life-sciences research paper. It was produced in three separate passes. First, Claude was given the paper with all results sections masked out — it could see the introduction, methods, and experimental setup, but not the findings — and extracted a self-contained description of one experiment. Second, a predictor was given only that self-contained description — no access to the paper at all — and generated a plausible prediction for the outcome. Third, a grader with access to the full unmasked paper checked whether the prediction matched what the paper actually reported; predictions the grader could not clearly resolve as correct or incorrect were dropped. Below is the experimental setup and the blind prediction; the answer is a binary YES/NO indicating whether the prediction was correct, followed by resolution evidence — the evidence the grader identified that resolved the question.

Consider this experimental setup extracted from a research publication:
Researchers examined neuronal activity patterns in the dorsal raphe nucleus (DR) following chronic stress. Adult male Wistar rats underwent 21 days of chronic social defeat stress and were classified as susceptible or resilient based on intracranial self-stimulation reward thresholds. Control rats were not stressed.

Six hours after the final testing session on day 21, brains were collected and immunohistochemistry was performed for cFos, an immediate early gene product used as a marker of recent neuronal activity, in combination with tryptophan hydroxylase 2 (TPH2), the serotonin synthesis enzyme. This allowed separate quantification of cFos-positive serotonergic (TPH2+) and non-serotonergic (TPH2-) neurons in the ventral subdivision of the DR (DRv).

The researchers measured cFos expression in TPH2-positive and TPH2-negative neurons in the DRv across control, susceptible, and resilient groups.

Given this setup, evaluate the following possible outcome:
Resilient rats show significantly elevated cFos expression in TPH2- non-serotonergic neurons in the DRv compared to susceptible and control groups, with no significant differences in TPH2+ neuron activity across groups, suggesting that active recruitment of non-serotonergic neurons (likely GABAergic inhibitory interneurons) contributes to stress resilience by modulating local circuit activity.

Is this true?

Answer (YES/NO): NO